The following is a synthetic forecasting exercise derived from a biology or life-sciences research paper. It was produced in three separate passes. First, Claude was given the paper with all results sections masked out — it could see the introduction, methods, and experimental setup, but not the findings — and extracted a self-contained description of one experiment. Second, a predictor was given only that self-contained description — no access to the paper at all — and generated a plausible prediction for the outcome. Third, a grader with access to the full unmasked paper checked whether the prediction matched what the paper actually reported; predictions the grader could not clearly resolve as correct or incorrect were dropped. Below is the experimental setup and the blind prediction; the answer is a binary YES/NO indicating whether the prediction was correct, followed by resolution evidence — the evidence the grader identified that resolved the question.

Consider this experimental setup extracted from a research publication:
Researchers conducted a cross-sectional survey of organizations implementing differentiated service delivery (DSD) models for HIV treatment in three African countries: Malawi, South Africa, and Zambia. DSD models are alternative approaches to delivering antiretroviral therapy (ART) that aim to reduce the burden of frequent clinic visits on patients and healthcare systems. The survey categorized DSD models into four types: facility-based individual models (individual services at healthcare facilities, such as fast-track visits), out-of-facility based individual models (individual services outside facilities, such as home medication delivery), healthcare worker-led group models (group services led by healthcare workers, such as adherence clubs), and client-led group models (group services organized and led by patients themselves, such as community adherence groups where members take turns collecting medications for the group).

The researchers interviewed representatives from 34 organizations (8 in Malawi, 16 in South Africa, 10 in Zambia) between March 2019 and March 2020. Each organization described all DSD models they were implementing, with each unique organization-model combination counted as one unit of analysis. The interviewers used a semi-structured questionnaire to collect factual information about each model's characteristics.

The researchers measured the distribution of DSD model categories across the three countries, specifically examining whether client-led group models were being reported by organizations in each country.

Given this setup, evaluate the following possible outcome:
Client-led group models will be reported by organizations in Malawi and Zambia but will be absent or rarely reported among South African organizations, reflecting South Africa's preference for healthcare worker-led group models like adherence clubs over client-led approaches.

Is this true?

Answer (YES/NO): NO